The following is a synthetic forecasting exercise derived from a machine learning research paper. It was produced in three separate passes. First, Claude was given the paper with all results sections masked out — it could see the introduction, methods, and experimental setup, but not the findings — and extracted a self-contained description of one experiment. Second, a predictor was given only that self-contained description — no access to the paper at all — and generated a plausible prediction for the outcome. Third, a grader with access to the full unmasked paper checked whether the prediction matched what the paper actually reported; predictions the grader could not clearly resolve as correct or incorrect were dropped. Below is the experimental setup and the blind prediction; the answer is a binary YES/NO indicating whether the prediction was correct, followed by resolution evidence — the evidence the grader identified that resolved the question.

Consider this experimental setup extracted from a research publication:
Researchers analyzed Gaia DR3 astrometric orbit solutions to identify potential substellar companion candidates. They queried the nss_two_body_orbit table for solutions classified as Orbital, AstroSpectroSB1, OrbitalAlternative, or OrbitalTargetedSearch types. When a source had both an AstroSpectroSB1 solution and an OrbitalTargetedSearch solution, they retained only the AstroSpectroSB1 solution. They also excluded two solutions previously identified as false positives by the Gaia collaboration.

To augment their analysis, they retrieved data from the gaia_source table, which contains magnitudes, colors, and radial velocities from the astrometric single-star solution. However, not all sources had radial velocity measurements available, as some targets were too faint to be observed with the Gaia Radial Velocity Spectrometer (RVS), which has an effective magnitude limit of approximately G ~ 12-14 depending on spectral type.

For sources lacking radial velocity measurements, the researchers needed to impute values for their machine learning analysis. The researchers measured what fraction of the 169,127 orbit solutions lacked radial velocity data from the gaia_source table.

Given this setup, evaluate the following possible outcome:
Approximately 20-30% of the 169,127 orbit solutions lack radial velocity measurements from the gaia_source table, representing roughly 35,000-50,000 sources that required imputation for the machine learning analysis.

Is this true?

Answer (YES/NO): NO